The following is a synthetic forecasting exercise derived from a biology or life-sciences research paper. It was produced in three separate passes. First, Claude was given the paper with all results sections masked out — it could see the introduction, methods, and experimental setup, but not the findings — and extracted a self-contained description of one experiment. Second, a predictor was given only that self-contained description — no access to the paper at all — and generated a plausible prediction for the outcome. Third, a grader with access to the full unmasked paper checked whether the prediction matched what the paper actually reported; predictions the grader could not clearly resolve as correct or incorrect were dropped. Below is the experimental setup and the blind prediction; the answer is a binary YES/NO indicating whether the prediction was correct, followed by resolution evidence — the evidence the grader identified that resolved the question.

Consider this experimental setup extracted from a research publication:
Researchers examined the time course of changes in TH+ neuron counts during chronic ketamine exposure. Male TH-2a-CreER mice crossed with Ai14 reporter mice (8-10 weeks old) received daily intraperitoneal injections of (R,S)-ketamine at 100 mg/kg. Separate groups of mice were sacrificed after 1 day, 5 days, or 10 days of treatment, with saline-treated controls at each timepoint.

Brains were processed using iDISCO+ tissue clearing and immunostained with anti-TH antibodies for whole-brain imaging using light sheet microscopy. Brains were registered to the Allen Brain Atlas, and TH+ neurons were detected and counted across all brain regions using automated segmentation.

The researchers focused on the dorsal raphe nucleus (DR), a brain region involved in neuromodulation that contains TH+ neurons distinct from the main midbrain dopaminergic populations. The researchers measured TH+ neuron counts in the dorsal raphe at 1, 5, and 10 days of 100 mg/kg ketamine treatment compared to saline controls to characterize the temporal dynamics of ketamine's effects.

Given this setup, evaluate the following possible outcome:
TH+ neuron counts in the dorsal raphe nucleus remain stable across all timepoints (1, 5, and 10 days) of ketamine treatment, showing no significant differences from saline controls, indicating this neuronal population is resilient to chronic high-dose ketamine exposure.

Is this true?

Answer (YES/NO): NO